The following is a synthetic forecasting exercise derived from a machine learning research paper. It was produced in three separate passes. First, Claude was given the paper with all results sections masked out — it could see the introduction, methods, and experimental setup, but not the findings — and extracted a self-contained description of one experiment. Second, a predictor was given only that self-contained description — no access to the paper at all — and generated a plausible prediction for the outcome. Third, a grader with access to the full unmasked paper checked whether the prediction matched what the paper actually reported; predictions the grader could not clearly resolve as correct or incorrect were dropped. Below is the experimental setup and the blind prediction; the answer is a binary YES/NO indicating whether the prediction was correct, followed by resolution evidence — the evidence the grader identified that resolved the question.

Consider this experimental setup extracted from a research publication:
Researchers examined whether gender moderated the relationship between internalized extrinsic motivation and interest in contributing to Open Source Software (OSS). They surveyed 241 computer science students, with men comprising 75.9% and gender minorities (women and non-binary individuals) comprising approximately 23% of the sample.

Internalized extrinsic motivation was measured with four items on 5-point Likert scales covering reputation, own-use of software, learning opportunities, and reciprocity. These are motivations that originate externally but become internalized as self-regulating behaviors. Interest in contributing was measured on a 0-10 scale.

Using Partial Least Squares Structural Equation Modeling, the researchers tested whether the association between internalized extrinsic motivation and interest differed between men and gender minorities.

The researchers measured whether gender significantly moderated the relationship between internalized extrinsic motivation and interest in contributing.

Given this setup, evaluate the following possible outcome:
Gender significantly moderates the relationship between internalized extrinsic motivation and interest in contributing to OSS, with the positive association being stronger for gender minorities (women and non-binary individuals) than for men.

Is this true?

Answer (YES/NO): NO